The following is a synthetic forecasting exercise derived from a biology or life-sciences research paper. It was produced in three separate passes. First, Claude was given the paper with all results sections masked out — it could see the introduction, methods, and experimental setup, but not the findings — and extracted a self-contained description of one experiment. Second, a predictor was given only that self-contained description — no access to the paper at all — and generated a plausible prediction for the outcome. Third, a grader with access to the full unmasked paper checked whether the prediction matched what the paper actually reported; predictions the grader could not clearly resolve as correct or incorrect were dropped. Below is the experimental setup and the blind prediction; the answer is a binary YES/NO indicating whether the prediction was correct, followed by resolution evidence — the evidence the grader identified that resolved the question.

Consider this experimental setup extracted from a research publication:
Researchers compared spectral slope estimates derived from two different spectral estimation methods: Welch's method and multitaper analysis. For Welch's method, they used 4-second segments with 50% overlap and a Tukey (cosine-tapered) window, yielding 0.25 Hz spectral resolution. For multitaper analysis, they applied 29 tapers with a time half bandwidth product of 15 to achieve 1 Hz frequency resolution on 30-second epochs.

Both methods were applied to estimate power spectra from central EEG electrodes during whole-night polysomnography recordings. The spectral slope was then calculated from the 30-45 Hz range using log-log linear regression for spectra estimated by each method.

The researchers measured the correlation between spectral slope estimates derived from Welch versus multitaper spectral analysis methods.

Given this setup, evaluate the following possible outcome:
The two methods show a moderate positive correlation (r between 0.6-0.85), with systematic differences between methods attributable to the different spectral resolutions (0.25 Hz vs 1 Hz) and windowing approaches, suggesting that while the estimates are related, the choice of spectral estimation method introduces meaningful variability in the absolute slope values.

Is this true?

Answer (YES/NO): NO